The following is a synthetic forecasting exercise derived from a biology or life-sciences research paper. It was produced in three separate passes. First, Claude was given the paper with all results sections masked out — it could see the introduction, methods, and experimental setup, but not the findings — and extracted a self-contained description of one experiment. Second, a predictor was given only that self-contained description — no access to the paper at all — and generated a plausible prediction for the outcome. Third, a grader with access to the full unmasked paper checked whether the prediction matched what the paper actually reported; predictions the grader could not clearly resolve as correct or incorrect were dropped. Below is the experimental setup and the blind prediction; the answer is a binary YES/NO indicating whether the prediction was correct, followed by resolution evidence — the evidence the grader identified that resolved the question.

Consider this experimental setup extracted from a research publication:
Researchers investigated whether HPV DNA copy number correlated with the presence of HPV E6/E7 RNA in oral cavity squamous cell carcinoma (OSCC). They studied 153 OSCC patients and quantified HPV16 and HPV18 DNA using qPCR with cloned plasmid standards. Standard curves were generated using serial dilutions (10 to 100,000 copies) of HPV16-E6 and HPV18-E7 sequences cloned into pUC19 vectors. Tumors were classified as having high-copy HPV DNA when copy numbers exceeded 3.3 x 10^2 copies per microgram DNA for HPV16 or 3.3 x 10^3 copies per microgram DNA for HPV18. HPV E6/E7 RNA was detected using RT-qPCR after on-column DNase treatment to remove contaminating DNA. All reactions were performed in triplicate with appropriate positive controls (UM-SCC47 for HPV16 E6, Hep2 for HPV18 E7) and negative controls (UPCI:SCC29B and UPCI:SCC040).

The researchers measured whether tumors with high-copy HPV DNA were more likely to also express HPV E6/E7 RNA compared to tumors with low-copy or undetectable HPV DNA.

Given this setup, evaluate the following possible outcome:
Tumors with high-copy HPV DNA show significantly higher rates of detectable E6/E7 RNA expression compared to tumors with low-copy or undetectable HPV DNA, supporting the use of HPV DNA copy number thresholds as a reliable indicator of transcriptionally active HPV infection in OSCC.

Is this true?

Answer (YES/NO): NO